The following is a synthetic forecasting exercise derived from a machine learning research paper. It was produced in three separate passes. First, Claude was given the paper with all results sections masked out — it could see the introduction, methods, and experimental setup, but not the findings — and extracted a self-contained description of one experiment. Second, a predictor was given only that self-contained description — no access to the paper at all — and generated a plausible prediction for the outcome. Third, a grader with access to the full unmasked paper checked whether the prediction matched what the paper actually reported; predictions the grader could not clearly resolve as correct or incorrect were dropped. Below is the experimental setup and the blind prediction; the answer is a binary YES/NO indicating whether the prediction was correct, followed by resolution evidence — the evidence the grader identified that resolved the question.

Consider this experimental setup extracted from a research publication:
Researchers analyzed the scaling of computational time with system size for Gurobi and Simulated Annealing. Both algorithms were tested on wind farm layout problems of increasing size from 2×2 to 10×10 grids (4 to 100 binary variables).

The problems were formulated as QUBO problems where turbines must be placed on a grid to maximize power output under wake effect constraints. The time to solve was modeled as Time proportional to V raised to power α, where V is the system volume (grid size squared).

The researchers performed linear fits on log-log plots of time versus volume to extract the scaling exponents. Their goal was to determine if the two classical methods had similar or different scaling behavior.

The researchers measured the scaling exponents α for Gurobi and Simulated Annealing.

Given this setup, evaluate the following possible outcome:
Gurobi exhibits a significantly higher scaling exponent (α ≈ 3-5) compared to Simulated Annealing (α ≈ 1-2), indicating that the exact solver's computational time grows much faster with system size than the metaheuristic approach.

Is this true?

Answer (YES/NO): NO